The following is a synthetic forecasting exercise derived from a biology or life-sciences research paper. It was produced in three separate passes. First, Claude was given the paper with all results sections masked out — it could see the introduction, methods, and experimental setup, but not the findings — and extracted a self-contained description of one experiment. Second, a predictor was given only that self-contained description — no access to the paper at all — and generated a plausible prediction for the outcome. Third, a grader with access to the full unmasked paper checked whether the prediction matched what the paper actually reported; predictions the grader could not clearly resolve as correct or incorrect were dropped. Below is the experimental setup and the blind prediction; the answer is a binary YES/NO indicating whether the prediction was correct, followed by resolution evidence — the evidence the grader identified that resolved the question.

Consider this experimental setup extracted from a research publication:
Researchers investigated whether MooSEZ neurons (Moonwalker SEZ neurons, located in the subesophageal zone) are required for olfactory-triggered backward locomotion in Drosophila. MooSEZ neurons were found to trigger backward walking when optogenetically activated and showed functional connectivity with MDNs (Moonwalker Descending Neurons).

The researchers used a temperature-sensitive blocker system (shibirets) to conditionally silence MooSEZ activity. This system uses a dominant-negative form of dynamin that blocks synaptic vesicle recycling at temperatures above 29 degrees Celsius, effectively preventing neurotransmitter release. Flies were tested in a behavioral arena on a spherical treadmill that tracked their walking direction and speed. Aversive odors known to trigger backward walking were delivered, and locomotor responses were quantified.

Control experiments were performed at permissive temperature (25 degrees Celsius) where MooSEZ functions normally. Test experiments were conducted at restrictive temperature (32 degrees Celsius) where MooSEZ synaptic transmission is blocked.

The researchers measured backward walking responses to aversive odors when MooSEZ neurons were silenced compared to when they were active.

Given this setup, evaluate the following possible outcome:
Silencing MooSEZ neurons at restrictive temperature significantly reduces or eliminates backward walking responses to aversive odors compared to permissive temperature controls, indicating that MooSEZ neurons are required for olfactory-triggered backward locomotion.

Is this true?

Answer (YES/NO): NO